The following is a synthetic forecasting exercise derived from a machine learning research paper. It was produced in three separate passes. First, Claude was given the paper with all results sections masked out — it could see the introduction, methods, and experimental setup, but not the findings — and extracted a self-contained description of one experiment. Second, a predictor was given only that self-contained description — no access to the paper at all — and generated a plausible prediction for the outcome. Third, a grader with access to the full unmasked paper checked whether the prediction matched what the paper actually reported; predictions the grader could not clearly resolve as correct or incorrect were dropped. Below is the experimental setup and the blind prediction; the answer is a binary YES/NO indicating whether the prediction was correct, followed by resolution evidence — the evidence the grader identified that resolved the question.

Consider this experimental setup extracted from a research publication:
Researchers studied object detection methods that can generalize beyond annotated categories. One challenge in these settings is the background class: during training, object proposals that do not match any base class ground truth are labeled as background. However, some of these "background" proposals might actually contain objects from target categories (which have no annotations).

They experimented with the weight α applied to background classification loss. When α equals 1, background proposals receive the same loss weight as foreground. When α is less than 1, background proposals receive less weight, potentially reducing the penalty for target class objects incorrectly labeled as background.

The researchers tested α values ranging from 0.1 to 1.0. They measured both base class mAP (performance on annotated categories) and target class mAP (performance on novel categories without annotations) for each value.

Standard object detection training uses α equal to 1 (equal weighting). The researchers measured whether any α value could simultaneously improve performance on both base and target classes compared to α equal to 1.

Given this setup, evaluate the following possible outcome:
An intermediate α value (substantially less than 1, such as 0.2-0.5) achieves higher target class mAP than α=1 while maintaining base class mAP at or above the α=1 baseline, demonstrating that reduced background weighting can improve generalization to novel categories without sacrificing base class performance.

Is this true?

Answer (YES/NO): NO